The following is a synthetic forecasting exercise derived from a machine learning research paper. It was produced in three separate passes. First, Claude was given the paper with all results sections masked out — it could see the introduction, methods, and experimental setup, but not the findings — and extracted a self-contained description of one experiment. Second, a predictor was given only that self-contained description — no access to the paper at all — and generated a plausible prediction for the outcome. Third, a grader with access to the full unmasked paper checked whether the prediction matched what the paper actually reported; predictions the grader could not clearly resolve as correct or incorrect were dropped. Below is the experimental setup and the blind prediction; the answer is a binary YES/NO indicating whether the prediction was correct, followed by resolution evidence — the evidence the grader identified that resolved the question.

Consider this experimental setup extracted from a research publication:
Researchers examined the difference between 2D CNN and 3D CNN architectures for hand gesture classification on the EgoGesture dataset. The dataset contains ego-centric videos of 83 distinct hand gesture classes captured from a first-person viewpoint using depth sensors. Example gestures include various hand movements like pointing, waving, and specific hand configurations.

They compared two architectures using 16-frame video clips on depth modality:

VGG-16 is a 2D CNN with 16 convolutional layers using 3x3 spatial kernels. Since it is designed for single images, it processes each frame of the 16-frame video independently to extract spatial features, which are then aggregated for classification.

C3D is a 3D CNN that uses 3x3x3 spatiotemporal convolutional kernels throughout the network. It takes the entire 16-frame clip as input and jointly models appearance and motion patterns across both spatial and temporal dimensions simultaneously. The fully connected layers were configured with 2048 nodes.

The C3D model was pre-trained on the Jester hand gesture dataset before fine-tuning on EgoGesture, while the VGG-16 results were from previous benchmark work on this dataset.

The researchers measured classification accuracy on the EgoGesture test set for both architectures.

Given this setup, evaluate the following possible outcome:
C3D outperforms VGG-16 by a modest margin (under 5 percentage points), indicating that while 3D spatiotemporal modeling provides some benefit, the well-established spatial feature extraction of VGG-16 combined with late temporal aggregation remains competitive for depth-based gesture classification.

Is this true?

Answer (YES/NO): NO